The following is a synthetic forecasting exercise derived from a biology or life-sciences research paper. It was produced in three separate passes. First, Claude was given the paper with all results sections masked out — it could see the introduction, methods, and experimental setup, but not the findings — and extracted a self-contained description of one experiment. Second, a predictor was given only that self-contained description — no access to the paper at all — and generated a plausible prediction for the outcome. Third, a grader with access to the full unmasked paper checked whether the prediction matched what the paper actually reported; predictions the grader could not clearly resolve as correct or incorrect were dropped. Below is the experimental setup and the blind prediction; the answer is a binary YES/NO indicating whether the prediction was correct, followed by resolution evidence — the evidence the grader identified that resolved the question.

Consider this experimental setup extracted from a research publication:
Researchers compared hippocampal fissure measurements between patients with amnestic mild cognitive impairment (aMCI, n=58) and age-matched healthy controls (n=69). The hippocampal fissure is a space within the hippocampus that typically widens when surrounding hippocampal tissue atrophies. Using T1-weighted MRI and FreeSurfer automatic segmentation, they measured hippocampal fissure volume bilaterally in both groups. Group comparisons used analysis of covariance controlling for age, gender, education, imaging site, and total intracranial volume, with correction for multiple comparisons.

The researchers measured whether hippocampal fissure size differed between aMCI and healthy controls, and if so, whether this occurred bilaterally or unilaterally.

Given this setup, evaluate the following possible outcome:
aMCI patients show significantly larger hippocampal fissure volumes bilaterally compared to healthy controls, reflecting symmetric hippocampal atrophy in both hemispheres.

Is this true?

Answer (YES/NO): NO